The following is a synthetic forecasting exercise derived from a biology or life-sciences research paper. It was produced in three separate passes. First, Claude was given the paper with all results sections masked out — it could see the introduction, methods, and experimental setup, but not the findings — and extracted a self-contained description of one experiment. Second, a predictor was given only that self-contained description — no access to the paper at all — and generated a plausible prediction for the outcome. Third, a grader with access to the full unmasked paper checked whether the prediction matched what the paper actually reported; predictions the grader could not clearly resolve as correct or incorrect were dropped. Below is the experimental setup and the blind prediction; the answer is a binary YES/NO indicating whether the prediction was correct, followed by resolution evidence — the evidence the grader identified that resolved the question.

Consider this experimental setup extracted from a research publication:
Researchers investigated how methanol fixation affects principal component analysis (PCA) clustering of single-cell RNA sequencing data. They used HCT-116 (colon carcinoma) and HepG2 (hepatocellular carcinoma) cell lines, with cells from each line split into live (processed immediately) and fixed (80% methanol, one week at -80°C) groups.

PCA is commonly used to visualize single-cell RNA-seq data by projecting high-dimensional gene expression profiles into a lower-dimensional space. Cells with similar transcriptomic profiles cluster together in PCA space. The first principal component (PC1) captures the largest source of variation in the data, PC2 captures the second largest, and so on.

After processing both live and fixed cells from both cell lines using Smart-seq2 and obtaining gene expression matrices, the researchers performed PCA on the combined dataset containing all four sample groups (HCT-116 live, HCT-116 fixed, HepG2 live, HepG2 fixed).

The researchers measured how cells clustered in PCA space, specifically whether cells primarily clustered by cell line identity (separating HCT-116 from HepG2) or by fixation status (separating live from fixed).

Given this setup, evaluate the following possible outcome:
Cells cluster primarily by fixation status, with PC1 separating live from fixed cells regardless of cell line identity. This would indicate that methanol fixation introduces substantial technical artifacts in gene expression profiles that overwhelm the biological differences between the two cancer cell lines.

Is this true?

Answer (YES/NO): NO